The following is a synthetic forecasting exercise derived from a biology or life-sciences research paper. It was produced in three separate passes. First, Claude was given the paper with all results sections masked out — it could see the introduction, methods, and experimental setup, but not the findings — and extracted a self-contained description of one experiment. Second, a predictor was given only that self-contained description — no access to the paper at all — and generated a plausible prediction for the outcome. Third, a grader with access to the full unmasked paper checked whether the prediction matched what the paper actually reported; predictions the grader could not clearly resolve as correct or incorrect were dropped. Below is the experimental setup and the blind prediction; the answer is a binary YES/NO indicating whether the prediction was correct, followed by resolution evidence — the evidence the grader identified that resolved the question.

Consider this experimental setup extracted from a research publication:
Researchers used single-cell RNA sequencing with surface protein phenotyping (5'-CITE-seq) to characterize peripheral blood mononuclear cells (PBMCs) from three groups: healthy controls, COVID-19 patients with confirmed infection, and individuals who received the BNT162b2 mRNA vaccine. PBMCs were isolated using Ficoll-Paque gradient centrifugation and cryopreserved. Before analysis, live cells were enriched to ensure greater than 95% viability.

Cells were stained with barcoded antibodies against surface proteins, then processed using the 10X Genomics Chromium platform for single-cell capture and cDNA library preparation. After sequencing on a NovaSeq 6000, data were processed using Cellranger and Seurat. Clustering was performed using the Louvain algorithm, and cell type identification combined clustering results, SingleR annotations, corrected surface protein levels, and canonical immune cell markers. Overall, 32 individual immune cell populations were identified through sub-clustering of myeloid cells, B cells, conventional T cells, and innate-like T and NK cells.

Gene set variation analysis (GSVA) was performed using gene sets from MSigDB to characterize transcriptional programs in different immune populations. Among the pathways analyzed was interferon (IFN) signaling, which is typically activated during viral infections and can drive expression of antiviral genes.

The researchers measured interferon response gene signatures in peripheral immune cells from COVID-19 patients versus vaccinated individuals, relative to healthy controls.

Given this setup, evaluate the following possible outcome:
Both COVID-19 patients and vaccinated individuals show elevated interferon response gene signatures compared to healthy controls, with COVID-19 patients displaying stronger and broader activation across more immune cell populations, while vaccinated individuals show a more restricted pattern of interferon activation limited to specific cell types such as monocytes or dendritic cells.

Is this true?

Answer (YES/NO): NO